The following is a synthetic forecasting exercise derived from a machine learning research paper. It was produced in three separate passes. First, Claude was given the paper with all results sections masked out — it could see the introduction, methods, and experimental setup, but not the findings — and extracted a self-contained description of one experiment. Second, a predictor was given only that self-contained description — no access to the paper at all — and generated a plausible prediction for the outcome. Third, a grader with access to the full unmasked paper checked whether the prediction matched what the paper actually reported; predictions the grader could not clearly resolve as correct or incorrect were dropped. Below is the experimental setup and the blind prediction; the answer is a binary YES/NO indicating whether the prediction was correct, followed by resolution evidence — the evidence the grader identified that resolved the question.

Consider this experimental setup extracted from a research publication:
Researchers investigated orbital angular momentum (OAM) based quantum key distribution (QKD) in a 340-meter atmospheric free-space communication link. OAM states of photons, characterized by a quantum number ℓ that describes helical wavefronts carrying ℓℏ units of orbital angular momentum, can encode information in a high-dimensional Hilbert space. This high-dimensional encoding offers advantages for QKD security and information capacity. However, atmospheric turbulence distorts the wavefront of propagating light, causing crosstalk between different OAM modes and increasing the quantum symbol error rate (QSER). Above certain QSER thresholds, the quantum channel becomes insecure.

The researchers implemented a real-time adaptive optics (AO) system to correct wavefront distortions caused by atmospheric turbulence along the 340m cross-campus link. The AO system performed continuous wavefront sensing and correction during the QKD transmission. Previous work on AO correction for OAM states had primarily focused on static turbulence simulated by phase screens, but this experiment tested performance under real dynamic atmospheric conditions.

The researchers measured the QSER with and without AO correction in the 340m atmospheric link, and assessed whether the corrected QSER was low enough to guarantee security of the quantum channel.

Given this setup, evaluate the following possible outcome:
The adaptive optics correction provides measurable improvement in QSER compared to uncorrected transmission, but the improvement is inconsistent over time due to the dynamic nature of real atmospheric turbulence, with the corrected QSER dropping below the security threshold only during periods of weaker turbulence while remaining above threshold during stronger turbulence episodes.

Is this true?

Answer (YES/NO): NO